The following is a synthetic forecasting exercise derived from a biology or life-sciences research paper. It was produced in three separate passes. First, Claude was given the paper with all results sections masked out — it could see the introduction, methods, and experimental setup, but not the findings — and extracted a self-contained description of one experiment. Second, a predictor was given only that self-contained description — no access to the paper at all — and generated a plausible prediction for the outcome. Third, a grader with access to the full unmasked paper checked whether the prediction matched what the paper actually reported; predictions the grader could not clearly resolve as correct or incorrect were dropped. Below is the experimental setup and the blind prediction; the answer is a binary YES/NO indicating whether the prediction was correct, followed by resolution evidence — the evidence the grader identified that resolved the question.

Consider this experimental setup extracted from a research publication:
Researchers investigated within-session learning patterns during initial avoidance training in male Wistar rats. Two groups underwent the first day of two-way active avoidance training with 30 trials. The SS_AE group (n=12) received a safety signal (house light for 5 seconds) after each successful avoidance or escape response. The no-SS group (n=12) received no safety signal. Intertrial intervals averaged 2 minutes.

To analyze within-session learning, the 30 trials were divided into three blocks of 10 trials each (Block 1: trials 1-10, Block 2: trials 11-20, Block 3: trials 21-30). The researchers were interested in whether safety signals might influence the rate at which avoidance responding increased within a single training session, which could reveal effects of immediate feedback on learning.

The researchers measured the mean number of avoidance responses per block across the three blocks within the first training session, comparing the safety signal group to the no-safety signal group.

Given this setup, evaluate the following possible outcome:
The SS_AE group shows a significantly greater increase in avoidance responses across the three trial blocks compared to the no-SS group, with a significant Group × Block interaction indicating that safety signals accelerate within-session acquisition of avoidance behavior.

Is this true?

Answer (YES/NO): NO